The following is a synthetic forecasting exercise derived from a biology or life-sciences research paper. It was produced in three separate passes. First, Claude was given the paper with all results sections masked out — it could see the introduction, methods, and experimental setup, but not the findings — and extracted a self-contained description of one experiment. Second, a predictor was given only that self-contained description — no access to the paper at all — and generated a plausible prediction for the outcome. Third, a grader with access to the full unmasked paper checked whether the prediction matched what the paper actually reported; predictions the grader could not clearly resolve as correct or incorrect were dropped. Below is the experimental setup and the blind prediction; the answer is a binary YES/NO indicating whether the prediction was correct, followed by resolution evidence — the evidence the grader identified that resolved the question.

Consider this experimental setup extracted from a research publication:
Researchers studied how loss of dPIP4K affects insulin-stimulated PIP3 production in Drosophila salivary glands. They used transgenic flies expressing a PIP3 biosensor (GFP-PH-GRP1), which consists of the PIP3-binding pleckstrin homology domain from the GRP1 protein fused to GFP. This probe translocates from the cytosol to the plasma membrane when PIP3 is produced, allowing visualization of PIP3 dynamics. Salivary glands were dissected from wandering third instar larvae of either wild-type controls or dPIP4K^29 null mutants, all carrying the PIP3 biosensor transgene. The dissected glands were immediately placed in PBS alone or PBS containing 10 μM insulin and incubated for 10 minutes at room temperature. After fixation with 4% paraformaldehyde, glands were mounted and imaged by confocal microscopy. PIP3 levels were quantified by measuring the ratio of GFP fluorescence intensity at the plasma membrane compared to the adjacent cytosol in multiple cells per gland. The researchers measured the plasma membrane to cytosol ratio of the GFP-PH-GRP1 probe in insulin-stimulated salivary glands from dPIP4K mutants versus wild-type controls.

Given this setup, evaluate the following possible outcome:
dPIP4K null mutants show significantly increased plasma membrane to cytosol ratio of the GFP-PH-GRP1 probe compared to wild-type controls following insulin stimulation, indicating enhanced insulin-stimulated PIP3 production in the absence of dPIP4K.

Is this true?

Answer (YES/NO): YES